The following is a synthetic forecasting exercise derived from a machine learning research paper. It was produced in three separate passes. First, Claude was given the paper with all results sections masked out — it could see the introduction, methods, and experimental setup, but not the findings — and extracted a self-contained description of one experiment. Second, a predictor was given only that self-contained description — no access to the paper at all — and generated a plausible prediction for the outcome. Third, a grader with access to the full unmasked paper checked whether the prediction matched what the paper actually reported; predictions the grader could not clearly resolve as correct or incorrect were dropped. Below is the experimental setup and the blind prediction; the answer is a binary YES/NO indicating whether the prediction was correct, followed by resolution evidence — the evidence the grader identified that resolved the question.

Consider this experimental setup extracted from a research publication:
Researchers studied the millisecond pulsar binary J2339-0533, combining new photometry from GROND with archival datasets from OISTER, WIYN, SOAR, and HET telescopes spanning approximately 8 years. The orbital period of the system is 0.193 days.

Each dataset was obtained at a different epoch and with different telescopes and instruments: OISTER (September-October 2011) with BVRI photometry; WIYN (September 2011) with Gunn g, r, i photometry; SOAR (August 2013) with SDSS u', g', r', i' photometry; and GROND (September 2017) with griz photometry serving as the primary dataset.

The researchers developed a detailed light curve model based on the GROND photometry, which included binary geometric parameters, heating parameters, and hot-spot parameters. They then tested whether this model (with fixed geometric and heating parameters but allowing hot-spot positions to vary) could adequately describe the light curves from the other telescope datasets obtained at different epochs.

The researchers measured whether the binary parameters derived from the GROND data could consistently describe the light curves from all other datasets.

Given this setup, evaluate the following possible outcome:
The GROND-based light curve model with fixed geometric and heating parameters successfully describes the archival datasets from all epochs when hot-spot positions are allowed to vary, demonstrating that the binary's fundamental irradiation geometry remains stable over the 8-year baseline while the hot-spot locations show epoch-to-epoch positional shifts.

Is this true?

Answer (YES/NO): YES